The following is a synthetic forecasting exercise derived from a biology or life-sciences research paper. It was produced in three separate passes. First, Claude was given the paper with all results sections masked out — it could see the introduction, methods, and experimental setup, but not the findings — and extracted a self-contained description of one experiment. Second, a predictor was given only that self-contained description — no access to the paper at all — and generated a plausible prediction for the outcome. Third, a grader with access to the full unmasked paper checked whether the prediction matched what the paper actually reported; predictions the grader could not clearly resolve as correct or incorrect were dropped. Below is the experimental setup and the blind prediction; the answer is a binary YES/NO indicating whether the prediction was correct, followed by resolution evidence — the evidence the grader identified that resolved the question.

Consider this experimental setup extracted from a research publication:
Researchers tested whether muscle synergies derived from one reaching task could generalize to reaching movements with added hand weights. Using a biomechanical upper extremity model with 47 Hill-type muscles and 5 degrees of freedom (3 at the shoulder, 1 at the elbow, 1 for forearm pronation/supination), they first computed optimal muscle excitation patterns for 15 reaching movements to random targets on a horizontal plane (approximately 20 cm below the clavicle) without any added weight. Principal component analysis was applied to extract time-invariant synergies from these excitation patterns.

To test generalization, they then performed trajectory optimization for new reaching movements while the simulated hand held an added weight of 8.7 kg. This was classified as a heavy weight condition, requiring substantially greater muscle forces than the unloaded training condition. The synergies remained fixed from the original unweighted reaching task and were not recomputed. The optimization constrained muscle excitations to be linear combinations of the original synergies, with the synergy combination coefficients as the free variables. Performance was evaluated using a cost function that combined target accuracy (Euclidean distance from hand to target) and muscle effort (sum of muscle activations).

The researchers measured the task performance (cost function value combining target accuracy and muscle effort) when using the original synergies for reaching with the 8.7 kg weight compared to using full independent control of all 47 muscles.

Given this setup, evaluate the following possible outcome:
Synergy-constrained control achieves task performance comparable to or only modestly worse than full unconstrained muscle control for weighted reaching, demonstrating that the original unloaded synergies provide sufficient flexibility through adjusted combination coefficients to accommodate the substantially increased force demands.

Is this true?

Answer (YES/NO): NO